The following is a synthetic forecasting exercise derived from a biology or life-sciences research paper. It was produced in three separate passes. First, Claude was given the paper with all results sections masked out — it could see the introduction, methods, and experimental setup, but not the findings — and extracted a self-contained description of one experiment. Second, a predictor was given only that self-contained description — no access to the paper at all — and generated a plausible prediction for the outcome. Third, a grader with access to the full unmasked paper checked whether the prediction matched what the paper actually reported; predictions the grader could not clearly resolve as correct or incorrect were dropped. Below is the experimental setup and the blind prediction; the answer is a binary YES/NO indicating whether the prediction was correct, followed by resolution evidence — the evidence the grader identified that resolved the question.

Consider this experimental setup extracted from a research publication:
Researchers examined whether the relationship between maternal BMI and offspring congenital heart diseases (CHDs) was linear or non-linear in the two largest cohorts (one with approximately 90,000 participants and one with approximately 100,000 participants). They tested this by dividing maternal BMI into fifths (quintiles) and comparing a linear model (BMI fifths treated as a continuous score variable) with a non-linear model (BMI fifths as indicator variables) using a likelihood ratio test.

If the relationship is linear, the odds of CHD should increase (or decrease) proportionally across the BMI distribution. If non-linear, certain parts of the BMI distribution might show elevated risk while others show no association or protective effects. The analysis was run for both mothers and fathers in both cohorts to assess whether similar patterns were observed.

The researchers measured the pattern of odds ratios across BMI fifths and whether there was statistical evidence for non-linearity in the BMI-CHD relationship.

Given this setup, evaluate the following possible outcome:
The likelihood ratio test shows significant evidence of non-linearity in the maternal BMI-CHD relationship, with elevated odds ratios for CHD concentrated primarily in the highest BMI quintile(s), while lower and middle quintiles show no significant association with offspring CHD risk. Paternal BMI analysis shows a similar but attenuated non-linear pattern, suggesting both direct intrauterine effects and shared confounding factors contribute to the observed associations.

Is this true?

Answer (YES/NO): NO